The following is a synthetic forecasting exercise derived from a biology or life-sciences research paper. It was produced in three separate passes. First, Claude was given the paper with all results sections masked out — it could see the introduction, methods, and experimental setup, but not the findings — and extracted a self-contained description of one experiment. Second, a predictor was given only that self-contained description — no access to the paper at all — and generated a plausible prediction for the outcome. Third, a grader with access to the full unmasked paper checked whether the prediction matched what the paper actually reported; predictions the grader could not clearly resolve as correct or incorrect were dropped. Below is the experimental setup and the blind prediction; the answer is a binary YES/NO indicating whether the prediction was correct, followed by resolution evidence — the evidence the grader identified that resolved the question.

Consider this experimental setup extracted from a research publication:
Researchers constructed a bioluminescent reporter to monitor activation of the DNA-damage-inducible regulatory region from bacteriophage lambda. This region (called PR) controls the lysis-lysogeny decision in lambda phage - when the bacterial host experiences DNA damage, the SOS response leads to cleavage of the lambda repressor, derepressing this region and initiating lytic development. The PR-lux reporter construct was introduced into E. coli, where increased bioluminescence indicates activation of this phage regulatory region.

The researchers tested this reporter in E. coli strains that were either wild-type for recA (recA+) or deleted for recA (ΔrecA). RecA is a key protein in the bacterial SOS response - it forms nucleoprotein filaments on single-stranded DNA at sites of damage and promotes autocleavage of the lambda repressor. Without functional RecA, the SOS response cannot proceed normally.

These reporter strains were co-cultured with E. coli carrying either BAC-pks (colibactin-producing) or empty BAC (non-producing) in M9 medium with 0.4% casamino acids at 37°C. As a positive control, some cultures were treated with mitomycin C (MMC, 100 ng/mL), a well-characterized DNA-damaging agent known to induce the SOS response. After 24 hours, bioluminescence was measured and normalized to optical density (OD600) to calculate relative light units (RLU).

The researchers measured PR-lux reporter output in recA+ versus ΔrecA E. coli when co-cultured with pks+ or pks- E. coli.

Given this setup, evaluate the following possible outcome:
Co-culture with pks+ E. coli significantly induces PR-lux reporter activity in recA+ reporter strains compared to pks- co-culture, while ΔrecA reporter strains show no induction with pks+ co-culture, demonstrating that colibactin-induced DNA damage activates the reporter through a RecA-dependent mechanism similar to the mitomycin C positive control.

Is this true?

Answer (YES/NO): YES